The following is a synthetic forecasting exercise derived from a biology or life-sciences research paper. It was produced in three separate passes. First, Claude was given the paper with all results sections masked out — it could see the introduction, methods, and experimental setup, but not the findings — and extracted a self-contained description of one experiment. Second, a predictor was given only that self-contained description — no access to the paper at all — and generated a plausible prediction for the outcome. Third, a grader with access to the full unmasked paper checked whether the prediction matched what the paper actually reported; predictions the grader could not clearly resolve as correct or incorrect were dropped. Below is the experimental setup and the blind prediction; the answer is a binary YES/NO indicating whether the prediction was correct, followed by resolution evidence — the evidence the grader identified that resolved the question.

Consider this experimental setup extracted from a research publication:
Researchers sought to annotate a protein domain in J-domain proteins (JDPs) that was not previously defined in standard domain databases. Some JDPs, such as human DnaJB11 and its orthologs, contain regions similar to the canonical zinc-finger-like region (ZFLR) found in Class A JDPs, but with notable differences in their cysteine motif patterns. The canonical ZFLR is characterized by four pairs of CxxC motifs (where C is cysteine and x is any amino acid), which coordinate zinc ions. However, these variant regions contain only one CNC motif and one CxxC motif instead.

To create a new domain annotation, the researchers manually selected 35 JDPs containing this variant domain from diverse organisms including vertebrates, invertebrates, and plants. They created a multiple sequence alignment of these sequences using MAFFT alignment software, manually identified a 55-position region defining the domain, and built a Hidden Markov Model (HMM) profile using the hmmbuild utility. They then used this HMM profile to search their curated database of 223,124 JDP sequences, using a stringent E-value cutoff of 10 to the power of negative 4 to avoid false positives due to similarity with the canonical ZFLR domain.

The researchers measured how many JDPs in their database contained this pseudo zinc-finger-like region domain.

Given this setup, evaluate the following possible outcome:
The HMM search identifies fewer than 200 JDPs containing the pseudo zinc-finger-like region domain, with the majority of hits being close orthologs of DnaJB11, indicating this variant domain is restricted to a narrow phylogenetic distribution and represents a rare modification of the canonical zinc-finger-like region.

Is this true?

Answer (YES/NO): NO